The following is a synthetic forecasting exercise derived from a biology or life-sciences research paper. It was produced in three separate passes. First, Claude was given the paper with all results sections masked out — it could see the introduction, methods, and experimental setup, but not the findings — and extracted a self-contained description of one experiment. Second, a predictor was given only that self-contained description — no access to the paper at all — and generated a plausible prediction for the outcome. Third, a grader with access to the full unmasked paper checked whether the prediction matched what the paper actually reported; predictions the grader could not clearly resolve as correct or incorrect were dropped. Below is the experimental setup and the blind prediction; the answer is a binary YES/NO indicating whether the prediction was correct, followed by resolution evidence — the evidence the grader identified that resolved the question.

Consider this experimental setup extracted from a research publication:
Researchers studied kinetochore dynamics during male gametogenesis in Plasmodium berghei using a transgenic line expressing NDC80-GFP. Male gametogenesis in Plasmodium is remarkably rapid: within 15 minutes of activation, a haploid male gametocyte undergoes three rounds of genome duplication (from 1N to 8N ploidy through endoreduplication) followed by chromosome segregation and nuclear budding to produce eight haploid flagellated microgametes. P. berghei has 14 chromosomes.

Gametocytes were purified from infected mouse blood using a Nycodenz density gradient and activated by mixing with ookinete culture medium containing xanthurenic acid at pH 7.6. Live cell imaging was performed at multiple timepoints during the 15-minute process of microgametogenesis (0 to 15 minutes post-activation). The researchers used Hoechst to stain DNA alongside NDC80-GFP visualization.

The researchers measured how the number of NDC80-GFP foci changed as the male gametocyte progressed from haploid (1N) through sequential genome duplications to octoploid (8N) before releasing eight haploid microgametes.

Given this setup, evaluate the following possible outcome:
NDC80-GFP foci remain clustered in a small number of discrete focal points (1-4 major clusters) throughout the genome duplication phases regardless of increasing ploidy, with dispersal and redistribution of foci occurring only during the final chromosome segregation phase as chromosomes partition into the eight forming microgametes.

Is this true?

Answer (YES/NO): NO